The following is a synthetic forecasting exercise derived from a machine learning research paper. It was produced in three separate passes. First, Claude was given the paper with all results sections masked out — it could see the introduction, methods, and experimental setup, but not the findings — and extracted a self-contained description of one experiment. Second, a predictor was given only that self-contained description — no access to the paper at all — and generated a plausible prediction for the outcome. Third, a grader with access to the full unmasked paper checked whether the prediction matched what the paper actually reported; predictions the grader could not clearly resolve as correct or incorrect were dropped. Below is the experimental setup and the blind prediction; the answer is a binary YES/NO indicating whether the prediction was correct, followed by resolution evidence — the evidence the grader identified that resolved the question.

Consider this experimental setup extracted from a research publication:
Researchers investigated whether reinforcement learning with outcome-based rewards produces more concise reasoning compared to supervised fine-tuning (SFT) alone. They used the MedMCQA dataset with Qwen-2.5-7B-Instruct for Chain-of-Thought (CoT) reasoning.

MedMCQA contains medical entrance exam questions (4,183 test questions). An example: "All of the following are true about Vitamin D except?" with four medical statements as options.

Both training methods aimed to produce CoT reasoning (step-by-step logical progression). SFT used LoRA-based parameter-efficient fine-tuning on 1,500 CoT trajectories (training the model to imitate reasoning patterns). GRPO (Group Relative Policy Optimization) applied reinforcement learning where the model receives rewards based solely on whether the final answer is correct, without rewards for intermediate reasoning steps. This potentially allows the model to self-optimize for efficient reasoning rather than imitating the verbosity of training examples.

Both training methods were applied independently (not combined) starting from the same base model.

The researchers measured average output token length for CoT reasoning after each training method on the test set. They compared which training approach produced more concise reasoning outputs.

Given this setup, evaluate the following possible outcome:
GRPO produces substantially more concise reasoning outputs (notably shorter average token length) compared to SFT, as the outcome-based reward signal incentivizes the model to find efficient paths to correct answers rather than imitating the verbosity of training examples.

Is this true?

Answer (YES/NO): NO